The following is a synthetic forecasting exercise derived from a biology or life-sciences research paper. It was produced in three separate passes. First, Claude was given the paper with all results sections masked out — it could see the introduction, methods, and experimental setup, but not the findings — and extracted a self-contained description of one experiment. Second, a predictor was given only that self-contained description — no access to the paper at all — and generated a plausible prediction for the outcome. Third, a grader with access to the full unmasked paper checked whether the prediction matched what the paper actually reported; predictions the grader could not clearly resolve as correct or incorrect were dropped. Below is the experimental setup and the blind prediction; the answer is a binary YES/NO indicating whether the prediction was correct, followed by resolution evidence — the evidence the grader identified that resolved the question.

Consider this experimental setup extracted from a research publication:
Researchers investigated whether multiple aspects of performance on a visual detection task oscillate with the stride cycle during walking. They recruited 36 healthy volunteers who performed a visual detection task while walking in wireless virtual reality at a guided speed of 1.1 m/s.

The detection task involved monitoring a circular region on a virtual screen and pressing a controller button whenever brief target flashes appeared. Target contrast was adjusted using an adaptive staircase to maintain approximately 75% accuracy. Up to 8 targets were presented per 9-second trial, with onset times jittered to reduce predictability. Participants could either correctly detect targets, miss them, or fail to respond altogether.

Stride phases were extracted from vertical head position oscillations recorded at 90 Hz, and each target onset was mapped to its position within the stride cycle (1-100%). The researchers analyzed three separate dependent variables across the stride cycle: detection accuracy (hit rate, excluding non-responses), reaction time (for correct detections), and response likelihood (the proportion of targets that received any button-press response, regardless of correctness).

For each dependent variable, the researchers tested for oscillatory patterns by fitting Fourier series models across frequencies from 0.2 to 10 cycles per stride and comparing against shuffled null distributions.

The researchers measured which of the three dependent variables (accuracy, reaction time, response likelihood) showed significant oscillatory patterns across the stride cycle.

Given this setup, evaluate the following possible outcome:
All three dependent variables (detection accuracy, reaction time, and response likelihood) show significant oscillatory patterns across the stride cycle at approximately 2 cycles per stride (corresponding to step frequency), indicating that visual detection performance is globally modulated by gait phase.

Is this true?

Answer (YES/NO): YES